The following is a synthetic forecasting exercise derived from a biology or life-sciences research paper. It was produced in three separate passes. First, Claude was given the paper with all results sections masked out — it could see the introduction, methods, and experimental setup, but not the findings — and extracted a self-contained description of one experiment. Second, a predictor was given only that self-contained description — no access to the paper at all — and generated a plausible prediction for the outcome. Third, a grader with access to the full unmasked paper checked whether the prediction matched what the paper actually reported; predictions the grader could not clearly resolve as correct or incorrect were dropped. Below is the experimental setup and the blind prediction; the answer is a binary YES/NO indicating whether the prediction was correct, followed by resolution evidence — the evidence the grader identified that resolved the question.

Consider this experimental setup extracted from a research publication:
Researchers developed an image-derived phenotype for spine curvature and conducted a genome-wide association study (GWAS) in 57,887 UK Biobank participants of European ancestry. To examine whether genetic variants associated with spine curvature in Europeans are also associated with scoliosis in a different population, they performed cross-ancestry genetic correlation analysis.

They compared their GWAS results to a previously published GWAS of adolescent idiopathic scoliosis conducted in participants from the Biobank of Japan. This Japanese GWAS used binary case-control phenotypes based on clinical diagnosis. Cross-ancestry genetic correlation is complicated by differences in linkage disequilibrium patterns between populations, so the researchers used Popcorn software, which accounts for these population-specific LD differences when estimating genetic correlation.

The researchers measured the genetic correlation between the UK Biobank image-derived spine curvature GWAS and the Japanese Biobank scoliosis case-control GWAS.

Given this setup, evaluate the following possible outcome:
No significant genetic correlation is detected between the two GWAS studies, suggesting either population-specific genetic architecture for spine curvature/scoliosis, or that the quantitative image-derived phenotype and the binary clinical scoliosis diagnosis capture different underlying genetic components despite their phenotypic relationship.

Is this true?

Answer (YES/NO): NO